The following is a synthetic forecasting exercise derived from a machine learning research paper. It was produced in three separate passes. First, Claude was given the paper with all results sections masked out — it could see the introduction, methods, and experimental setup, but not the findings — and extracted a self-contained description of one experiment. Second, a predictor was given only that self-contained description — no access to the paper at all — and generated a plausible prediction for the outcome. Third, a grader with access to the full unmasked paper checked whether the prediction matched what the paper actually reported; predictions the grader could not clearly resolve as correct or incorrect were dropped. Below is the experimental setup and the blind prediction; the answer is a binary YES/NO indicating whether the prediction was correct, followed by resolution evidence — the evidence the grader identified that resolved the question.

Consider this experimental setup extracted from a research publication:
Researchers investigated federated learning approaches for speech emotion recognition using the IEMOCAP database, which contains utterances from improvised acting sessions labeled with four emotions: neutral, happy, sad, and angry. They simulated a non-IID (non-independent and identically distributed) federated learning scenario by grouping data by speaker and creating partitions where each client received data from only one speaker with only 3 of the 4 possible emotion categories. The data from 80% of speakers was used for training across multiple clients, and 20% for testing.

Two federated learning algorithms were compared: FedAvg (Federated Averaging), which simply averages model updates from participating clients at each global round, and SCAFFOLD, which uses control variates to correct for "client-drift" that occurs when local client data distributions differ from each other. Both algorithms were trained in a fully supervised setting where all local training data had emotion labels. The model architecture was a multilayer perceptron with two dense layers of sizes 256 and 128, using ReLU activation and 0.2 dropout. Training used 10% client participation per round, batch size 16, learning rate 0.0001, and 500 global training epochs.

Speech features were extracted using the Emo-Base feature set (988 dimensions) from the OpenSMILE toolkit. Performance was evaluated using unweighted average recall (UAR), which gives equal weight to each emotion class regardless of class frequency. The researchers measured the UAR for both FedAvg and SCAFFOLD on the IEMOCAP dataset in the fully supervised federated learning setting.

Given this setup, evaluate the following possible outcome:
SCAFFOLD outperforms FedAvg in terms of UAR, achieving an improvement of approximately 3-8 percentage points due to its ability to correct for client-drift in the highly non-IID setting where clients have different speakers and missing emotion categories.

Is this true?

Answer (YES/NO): YES